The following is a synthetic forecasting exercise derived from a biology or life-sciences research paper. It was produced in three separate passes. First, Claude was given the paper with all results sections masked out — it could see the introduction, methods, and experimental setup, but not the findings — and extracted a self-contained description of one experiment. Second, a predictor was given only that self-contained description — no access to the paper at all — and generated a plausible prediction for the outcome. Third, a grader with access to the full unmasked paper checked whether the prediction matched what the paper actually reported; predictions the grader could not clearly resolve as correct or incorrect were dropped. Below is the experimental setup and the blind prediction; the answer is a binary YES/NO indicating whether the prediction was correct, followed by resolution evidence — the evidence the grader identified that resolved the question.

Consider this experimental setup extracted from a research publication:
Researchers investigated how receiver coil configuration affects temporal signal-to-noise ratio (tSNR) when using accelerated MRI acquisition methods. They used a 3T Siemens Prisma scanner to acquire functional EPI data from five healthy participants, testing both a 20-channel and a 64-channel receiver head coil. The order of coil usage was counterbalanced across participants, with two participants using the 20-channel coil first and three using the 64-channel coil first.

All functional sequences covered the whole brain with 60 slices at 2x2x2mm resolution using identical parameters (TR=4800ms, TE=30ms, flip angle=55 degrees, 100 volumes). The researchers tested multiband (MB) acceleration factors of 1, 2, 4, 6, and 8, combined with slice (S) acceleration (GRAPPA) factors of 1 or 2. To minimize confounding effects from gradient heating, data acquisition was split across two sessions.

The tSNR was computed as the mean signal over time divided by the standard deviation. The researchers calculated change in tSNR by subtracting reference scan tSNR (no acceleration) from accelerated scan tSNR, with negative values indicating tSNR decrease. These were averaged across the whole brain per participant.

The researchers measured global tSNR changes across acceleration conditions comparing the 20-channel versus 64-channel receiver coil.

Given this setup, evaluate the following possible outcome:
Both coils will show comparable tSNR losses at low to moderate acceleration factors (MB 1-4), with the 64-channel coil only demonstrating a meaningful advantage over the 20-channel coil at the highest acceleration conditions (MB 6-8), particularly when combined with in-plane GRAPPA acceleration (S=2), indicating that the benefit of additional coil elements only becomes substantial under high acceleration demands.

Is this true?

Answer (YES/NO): NO